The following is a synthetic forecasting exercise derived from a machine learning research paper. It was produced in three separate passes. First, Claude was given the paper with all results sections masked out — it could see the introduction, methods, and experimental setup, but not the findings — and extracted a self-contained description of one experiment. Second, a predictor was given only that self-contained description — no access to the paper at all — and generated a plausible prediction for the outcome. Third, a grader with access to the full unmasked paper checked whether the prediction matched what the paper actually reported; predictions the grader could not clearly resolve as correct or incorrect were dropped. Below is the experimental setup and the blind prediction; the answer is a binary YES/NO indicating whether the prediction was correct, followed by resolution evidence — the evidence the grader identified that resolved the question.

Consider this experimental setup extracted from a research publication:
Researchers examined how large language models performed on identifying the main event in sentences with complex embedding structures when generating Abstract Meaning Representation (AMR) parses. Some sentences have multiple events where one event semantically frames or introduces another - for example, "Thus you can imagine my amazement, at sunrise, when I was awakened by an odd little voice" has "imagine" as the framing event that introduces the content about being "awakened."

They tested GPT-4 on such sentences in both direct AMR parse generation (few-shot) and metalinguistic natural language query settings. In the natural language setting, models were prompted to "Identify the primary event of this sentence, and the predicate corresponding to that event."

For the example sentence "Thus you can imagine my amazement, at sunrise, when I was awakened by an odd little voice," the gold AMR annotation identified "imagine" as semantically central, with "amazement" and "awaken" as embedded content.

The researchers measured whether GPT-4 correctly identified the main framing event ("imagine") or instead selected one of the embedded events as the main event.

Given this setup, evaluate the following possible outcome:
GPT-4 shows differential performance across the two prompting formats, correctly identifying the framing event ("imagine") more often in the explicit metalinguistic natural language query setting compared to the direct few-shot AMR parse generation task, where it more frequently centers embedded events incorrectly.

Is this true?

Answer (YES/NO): NO